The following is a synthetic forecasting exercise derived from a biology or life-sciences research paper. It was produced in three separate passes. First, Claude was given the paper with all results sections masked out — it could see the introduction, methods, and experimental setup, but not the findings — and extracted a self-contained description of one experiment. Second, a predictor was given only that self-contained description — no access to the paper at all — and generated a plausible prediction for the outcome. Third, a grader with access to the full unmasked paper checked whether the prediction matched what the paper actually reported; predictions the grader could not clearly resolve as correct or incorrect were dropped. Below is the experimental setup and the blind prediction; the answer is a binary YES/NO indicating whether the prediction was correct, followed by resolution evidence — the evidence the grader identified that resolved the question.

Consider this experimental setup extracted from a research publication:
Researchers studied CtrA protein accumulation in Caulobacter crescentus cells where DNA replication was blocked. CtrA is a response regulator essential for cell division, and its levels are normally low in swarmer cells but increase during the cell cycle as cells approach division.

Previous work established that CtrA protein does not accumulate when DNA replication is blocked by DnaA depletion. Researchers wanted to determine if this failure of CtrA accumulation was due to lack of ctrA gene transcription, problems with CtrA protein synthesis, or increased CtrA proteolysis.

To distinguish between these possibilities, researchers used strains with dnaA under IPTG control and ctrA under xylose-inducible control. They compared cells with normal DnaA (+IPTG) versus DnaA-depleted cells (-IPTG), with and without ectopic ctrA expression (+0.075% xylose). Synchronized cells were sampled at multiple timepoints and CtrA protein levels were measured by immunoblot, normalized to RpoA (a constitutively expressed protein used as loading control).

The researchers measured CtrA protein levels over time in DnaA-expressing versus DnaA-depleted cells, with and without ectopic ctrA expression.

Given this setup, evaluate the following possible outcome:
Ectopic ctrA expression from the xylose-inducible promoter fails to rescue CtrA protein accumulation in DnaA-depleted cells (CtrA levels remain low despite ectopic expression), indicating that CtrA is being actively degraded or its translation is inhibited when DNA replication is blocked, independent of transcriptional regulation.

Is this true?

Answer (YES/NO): YES